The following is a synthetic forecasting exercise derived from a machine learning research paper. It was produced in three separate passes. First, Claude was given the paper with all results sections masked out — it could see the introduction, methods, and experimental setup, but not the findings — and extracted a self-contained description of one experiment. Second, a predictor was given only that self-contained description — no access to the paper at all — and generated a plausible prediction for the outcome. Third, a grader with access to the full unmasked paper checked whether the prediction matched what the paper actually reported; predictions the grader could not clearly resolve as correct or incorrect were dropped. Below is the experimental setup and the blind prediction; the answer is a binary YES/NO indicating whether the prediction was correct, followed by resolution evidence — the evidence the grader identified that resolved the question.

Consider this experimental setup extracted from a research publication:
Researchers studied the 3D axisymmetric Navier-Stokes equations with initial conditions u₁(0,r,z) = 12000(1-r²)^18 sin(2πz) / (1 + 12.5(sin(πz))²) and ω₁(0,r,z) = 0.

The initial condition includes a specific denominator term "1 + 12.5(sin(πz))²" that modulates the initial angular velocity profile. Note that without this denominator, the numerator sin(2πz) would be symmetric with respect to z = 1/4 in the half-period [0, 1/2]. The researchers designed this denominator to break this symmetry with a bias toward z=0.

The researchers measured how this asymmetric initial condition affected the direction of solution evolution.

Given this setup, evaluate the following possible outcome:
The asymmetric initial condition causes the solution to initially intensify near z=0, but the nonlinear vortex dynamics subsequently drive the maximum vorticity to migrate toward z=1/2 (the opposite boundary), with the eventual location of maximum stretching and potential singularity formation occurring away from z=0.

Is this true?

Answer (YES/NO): NO